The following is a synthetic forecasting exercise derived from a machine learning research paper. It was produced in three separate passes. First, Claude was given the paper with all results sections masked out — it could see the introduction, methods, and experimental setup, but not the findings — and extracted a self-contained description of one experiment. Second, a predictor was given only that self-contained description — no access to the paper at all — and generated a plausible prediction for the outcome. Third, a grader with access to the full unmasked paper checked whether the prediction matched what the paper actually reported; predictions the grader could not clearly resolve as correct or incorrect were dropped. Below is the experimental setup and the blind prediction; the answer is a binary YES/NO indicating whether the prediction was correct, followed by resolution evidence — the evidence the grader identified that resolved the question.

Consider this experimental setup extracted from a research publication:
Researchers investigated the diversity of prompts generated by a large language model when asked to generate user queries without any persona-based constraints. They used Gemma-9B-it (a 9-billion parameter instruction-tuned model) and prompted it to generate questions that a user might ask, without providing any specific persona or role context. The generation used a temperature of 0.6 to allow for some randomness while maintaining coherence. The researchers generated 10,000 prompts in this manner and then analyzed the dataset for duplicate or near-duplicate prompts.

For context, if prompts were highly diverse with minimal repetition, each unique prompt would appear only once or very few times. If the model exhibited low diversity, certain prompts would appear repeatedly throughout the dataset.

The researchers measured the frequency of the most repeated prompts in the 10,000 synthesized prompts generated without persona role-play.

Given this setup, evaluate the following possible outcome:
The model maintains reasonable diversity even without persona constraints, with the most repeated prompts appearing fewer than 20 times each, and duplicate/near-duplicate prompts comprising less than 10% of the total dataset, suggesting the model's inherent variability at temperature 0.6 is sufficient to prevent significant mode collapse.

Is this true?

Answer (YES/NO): NO